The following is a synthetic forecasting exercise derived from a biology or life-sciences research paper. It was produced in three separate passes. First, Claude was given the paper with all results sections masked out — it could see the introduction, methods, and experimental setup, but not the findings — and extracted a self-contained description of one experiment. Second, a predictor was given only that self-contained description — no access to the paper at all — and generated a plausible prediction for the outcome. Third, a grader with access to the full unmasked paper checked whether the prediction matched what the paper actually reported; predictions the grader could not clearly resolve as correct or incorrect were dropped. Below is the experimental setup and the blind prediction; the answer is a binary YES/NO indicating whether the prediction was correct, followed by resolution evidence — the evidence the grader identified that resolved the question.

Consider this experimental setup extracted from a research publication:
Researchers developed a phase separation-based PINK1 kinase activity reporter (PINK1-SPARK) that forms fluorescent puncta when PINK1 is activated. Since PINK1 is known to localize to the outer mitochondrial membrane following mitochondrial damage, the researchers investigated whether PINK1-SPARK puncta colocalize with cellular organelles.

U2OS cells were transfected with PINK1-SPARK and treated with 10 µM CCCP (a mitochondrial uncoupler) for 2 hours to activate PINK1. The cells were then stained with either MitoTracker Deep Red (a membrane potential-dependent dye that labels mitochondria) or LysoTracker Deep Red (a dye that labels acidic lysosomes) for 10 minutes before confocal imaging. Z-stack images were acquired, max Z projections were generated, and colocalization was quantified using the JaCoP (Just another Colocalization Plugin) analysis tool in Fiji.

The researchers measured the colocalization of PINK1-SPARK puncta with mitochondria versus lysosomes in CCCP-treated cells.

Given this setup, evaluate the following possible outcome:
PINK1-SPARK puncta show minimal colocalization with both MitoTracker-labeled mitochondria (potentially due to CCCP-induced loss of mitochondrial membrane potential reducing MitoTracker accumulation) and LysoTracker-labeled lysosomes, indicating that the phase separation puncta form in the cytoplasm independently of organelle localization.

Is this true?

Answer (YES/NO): NO